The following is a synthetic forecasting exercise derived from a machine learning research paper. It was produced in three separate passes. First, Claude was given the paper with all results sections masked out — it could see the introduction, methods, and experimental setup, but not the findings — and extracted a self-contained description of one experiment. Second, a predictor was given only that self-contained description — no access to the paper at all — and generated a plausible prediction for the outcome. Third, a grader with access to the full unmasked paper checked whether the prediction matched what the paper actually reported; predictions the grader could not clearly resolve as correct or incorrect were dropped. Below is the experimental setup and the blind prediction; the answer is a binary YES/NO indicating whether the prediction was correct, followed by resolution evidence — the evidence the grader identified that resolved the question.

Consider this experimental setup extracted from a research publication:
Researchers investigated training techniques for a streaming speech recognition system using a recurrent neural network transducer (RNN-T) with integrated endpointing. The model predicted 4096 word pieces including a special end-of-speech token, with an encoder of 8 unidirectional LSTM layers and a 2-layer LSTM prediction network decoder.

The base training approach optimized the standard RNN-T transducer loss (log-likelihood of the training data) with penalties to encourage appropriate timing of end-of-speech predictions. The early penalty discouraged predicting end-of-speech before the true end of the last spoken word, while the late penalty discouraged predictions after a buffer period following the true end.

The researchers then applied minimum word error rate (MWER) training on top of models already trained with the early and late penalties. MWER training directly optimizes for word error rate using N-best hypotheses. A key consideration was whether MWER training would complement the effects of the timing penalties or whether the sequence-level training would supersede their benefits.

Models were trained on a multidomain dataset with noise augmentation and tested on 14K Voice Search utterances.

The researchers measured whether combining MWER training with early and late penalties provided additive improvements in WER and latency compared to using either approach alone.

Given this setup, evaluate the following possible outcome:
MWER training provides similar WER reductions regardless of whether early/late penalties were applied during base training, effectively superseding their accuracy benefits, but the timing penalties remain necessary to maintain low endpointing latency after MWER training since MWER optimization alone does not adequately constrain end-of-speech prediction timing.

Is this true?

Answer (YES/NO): NO